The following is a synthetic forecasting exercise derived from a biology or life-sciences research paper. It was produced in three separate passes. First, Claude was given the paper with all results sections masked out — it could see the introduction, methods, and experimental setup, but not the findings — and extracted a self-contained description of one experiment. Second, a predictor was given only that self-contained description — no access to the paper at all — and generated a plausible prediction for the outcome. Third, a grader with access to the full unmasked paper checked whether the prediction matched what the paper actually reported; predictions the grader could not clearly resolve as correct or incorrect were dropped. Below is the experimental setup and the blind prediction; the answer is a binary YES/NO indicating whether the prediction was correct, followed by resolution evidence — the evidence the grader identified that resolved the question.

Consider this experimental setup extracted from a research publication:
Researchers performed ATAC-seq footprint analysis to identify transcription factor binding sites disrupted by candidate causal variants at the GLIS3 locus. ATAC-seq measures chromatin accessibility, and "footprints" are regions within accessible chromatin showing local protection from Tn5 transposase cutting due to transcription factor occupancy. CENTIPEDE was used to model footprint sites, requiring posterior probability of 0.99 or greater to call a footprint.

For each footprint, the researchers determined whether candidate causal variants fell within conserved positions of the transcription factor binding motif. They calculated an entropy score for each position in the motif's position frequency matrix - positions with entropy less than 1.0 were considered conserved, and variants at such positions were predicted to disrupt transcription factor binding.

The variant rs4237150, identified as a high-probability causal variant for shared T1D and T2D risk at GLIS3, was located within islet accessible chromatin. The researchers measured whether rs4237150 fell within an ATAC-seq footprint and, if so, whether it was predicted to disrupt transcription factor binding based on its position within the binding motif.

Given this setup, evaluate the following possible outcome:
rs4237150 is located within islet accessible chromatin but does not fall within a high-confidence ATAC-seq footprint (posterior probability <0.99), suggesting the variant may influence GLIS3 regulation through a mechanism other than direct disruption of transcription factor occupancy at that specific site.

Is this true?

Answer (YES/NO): NO